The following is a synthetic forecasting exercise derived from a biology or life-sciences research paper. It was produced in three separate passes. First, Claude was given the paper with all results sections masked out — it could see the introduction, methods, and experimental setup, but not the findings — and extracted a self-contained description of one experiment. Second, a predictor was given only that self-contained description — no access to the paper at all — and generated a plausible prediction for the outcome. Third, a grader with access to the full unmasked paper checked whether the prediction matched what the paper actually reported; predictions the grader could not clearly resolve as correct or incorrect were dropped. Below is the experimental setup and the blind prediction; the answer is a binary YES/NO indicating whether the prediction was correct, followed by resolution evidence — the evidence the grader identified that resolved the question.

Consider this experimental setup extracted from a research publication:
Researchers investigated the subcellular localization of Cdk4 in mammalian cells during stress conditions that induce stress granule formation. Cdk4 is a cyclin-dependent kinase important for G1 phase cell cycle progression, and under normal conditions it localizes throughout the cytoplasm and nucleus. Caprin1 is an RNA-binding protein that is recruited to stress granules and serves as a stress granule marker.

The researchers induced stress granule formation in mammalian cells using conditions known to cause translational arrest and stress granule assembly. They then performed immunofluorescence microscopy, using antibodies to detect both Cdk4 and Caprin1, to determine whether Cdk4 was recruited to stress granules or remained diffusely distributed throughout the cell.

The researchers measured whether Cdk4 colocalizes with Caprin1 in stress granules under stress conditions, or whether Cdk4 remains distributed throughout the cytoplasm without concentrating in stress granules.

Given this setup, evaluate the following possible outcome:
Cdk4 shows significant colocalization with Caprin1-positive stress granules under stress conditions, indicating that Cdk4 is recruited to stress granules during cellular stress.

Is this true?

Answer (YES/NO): YES